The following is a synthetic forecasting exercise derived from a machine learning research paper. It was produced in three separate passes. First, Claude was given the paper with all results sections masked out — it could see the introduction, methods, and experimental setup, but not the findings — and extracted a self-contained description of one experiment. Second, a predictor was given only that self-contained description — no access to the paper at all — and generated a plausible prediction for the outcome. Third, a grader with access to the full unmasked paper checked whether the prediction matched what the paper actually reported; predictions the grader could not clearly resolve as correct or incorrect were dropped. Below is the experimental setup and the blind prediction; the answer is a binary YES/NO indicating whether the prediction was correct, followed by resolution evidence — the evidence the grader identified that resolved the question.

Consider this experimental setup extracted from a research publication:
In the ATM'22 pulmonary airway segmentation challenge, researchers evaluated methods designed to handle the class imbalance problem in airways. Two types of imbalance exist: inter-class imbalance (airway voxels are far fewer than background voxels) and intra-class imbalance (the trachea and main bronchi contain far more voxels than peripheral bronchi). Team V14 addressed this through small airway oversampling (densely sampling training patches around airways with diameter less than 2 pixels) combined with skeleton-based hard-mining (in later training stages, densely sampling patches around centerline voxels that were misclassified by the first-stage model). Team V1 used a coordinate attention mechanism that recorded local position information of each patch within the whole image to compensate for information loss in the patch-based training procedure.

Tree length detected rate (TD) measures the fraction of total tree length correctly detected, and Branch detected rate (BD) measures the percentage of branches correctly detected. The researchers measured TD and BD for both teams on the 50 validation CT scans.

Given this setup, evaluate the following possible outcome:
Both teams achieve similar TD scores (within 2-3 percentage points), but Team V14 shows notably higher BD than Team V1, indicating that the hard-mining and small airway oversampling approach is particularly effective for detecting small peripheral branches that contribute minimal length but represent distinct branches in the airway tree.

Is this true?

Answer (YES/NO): NO